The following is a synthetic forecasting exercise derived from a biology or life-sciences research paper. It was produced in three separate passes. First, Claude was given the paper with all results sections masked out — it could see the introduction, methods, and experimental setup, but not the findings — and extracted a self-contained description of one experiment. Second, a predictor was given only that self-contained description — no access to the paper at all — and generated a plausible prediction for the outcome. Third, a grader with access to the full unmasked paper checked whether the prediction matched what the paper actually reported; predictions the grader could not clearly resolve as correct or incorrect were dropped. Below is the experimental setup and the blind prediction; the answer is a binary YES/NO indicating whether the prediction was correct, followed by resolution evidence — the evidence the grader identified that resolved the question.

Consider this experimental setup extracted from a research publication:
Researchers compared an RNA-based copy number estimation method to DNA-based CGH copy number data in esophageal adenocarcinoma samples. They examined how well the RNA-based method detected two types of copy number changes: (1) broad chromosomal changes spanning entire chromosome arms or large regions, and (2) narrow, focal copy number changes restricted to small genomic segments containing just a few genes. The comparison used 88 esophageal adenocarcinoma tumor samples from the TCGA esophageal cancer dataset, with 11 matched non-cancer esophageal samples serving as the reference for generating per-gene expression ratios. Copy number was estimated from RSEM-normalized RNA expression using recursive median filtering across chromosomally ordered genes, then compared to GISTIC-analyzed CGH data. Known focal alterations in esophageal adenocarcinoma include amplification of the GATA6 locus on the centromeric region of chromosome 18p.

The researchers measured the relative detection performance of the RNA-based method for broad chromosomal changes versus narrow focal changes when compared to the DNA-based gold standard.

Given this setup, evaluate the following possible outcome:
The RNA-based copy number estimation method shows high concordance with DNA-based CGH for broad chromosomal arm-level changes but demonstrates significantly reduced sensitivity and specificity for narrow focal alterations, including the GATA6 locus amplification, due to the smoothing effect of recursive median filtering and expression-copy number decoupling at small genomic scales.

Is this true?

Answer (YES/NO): YES